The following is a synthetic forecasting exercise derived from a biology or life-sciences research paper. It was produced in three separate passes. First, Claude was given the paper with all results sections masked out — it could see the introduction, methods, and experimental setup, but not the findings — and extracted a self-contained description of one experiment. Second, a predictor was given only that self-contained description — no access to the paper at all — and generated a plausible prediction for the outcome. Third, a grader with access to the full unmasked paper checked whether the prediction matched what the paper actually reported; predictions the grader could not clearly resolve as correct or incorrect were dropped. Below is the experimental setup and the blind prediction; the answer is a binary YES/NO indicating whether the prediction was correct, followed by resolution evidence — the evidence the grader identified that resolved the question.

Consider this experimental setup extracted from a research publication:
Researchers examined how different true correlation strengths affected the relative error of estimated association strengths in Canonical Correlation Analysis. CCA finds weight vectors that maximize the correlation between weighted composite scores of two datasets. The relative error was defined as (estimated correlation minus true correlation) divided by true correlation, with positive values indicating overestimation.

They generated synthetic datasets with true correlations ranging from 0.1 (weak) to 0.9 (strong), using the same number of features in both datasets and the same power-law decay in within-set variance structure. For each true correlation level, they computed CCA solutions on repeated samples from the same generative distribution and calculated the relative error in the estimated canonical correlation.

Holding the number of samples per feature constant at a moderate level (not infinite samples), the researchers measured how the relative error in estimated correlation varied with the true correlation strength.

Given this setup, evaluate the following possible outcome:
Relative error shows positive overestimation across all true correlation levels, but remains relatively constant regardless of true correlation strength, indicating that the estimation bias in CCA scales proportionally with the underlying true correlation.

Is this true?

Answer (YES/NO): NO